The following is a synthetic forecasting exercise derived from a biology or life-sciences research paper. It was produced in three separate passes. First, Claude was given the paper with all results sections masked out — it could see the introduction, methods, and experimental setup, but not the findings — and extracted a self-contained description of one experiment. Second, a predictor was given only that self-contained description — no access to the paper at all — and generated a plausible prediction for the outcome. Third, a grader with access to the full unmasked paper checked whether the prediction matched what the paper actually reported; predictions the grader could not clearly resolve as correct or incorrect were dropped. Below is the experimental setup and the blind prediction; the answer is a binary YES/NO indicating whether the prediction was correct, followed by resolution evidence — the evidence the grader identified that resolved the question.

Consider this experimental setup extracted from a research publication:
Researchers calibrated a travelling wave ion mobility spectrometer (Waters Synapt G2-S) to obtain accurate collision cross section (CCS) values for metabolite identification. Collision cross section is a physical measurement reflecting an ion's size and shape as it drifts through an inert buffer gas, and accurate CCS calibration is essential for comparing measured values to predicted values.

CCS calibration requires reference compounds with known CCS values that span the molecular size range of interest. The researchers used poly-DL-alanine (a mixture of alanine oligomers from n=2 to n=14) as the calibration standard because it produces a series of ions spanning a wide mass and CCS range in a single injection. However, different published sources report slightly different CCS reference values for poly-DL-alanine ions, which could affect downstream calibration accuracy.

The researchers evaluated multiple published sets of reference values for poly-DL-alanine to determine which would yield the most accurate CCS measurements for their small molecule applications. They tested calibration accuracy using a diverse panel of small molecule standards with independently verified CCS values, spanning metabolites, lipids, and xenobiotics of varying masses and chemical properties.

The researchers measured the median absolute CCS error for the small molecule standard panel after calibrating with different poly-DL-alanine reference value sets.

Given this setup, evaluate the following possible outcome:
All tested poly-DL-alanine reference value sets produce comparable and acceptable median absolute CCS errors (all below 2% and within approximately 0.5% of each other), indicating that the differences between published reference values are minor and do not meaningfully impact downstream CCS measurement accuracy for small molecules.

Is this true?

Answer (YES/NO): NO